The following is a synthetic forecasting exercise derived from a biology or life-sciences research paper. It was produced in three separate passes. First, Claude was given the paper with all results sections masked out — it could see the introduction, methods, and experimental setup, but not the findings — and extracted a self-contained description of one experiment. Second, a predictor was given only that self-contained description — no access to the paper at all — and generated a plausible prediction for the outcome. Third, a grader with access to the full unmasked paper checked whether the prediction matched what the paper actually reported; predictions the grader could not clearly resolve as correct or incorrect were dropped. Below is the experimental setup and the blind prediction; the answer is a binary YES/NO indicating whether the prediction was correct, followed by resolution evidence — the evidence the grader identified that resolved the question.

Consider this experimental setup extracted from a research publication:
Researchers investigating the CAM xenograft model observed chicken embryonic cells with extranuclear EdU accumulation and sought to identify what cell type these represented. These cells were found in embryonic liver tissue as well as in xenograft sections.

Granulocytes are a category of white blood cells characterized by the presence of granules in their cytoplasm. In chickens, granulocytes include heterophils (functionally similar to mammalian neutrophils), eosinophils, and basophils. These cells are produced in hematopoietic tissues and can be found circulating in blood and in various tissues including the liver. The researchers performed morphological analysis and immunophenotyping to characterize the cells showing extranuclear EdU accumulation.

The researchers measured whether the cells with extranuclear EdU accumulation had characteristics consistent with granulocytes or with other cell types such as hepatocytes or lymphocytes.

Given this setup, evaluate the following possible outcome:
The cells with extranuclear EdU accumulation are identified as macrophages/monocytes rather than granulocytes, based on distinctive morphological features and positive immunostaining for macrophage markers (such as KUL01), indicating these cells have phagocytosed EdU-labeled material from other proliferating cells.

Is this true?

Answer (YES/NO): NO